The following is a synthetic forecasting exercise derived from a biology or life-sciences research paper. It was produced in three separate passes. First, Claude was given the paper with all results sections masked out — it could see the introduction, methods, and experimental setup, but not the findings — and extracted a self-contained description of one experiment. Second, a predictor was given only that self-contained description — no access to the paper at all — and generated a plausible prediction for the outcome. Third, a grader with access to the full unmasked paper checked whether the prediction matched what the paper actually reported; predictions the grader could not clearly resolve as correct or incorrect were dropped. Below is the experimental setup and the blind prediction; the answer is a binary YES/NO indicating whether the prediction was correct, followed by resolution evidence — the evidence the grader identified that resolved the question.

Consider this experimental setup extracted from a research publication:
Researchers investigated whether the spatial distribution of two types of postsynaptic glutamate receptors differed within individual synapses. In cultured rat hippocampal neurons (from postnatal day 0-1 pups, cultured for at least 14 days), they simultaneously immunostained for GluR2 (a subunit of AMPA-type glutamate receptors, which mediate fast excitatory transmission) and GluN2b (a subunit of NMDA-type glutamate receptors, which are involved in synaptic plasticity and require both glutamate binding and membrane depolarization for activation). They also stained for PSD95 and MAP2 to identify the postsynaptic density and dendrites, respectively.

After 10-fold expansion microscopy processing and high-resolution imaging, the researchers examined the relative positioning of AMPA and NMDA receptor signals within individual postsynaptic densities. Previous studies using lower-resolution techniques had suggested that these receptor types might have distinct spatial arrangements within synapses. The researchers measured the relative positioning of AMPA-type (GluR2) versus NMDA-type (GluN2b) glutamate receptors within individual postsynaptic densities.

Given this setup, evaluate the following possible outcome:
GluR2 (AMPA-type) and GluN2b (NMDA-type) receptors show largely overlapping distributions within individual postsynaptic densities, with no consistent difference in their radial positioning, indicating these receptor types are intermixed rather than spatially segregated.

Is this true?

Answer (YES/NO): NO